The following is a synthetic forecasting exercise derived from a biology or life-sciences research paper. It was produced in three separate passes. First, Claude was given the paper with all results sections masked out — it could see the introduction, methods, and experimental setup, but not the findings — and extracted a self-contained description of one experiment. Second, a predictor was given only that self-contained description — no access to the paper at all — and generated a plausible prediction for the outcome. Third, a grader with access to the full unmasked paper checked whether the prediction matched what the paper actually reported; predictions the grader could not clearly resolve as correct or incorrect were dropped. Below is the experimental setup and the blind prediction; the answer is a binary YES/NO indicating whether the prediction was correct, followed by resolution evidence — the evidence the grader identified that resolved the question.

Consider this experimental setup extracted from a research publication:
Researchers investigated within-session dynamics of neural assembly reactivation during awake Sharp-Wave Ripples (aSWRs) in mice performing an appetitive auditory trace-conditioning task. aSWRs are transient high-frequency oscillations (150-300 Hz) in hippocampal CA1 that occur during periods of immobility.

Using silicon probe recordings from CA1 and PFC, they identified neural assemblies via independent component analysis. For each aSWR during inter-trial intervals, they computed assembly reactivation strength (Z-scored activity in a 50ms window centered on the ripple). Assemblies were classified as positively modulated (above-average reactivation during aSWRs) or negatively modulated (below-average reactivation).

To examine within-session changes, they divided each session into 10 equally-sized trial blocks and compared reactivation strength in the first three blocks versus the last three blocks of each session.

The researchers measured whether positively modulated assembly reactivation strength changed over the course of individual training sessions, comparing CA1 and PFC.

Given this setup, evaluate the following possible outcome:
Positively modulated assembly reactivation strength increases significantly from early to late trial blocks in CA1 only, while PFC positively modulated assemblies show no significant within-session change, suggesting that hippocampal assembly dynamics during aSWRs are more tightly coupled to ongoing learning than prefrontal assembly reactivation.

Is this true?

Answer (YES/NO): YES